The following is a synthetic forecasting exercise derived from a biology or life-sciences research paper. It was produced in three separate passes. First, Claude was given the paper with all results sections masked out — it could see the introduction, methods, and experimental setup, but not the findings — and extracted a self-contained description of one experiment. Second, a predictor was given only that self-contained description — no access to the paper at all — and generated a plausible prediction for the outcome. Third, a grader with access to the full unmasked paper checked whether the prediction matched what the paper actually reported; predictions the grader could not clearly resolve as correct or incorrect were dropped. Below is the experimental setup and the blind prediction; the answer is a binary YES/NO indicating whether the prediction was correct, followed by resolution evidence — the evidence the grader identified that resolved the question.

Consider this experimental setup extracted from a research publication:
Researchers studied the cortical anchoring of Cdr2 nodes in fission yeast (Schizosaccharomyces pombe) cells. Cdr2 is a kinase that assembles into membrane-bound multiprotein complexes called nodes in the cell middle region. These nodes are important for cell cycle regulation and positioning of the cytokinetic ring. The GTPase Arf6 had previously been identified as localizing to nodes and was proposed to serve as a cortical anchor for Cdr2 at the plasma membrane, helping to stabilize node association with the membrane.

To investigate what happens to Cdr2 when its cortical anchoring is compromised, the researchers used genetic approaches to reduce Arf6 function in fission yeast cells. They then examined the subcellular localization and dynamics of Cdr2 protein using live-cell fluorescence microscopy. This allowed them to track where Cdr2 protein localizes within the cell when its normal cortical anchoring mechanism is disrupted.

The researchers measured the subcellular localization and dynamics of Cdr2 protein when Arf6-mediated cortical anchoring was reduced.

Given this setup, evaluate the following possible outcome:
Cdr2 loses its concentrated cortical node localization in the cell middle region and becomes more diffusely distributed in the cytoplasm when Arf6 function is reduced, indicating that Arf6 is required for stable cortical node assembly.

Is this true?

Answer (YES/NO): NO